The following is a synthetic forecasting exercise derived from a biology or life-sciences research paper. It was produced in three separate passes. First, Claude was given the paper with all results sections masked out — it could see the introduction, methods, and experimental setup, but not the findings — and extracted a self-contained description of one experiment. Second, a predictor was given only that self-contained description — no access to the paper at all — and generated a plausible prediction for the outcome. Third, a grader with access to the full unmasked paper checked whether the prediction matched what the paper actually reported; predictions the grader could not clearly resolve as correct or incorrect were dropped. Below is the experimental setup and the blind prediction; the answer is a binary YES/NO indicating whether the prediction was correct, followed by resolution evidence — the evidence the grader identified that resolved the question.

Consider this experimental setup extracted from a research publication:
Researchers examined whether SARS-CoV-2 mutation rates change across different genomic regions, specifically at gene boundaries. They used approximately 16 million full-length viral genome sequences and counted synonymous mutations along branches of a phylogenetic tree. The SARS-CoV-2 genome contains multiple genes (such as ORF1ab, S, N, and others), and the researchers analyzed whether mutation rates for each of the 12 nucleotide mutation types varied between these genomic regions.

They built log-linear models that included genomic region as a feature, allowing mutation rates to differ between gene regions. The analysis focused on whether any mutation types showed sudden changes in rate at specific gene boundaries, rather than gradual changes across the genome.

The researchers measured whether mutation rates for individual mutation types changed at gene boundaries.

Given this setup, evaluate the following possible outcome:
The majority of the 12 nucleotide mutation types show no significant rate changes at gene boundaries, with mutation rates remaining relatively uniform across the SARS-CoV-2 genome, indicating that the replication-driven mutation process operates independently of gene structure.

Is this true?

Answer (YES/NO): NO